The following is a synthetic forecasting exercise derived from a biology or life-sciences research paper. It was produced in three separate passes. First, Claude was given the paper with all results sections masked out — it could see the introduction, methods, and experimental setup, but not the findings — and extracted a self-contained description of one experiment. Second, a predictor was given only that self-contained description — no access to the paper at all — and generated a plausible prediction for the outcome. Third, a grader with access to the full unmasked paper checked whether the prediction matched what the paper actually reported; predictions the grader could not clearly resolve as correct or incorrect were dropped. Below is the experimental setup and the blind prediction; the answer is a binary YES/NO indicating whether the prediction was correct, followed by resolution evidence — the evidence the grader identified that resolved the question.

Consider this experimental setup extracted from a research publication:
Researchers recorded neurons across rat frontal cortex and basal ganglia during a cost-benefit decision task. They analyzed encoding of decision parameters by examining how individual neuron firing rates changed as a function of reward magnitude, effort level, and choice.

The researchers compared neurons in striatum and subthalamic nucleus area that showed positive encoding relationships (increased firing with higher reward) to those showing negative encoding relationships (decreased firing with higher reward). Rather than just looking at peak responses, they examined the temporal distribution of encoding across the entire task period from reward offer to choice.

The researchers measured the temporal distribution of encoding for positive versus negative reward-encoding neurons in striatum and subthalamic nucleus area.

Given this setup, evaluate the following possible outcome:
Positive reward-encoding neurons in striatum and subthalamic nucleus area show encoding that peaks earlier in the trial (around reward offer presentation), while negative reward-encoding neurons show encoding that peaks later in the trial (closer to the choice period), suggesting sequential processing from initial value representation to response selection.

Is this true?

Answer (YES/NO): NO